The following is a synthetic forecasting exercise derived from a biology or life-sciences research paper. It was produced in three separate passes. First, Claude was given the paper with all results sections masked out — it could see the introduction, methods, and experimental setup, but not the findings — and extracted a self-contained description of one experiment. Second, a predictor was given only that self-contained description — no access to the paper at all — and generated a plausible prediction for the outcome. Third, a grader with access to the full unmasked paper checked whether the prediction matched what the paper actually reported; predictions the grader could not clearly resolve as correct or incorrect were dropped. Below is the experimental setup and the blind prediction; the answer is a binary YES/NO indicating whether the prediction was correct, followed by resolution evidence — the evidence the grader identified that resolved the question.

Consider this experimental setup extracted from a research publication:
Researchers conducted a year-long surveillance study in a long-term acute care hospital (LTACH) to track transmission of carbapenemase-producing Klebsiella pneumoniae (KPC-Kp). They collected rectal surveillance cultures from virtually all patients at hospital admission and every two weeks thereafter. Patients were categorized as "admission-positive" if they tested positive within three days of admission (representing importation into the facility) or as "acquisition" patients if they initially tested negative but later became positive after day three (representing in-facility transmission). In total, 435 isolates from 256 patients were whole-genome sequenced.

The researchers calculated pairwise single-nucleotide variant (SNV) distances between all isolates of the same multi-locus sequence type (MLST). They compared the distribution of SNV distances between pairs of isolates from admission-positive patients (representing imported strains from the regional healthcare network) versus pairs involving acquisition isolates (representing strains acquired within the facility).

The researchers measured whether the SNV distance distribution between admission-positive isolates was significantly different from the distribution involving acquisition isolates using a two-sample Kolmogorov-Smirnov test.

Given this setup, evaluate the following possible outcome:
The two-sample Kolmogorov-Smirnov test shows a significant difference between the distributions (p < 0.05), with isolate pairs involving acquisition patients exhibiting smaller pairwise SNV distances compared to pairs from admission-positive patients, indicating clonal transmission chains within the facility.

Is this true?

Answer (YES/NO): NO